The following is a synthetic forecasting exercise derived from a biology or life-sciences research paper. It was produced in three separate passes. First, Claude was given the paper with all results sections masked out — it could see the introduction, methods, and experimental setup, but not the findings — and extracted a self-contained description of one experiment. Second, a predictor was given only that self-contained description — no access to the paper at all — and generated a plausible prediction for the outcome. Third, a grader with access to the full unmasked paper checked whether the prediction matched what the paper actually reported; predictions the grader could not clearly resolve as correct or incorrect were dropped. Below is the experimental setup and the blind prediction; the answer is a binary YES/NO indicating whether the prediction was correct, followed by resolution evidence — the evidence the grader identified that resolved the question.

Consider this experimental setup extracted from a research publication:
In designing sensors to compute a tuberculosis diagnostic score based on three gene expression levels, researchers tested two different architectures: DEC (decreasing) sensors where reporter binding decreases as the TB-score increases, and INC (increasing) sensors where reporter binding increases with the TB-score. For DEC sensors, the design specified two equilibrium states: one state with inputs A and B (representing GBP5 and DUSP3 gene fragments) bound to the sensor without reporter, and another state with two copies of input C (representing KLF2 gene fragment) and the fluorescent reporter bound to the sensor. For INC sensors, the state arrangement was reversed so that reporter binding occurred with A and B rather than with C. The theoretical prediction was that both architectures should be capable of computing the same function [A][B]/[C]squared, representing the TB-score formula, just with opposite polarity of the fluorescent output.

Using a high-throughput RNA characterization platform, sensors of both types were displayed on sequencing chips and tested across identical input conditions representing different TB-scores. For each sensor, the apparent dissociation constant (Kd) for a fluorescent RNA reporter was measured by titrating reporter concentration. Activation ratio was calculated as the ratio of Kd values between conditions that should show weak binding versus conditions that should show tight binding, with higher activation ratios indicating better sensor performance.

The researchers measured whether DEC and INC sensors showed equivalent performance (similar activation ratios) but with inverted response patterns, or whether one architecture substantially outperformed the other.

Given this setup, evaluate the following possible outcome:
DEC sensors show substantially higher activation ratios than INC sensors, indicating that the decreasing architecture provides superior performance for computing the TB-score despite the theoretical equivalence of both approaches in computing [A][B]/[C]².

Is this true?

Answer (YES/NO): YES